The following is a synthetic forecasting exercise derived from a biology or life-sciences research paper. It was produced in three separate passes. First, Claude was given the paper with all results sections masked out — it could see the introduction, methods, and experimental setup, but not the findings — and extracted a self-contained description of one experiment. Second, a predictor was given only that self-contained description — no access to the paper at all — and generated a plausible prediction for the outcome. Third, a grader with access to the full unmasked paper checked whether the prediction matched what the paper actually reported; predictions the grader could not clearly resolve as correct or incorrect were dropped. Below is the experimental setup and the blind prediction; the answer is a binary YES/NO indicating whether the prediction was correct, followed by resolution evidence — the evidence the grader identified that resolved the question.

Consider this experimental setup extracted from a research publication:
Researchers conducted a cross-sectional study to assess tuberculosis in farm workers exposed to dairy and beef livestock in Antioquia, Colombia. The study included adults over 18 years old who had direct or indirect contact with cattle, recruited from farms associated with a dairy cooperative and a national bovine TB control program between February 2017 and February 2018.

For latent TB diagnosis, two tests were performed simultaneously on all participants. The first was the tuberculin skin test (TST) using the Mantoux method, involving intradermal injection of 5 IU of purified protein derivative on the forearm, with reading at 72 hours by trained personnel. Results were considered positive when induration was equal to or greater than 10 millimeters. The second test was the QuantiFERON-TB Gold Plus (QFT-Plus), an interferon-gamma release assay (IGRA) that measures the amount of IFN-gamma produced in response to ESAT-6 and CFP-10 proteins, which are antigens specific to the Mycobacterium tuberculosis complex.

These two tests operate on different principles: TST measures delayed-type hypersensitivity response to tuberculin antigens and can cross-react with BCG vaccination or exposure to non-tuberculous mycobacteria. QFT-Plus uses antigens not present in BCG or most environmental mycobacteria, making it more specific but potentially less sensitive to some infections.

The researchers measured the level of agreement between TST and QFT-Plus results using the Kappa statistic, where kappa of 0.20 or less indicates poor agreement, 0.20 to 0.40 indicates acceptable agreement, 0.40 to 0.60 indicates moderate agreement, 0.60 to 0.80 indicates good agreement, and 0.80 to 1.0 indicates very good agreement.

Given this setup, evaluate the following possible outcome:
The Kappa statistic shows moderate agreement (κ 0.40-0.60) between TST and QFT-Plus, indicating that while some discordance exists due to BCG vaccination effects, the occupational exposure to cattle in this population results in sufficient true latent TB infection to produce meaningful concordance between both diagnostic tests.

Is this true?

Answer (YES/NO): NO